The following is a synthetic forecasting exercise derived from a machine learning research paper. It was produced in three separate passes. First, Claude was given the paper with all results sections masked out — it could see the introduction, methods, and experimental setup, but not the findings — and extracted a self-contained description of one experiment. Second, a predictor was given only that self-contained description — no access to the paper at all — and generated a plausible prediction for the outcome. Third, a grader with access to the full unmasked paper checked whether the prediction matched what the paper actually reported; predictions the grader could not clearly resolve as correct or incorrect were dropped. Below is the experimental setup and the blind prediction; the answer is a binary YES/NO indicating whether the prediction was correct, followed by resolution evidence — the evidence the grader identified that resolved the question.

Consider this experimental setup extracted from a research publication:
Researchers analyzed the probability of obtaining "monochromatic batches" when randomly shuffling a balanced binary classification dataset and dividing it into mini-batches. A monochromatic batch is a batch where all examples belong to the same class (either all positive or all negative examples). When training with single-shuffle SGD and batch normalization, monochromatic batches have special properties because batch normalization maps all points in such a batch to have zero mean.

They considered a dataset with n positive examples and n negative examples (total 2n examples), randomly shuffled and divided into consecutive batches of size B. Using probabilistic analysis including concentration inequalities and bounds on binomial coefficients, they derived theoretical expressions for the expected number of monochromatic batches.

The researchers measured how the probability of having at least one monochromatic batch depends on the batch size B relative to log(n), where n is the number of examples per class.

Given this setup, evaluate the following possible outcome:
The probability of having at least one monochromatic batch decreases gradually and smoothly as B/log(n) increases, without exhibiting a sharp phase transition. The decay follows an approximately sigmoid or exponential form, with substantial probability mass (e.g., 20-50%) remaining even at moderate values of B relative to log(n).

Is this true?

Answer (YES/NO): NO